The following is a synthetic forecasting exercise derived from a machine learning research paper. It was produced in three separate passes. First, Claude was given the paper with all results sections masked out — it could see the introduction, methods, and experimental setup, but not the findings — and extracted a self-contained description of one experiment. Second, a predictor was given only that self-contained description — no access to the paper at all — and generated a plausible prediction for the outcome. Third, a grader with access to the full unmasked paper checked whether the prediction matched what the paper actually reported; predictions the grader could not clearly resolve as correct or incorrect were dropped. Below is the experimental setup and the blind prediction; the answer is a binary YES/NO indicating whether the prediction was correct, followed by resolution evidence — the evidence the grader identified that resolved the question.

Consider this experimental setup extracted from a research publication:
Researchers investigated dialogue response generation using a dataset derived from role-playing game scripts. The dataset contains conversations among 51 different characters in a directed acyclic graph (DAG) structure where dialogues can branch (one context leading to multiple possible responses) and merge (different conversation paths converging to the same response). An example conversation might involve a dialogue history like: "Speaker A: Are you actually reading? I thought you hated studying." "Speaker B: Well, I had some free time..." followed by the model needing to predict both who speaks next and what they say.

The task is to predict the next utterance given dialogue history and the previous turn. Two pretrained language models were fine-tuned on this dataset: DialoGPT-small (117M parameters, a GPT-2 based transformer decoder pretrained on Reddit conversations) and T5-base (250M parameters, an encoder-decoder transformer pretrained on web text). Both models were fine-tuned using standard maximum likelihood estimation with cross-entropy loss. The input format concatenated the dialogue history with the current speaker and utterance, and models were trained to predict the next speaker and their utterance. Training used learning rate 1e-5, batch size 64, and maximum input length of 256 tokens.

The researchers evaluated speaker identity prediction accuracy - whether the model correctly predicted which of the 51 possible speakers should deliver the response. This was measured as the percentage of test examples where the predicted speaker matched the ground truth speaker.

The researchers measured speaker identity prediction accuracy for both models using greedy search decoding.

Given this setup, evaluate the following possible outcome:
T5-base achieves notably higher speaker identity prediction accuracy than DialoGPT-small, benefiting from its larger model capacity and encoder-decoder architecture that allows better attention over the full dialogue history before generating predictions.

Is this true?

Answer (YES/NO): YES